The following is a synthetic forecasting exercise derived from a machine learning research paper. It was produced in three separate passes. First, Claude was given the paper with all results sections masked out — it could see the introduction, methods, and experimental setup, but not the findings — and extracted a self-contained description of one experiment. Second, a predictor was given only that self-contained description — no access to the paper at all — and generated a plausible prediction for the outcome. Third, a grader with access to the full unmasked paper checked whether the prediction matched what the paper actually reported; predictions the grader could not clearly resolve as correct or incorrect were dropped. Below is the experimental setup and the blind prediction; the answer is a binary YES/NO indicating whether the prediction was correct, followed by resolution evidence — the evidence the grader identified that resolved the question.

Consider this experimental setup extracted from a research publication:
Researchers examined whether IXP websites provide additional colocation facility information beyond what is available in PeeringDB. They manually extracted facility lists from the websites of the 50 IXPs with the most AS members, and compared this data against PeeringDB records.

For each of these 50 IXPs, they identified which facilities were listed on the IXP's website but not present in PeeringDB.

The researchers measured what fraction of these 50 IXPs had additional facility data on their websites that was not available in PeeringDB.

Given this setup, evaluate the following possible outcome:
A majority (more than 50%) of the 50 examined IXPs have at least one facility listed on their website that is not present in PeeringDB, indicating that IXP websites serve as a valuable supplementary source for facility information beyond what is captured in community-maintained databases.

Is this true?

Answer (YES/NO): NO